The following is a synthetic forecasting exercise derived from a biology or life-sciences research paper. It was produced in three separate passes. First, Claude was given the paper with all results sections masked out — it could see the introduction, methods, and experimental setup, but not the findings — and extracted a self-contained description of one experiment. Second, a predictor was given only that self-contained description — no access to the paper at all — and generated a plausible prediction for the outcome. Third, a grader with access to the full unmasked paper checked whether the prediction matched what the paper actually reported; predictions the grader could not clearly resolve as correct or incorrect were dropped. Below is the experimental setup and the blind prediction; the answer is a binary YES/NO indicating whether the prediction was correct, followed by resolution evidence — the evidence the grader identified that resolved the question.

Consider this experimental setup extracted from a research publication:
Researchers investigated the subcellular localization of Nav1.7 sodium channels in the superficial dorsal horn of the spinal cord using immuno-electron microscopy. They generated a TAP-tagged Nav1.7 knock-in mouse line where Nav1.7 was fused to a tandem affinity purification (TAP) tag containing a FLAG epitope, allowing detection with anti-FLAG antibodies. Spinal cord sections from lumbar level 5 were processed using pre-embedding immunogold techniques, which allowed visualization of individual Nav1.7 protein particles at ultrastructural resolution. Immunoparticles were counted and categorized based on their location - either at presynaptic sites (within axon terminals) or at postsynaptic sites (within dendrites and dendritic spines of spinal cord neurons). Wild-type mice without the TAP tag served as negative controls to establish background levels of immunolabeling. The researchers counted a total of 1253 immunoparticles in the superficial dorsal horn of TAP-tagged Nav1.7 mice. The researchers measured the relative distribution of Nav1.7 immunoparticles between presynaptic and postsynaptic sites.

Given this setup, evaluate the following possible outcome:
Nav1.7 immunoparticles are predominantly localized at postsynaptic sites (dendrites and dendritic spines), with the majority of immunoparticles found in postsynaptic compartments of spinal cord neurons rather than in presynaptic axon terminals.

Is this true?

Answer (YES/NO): YES